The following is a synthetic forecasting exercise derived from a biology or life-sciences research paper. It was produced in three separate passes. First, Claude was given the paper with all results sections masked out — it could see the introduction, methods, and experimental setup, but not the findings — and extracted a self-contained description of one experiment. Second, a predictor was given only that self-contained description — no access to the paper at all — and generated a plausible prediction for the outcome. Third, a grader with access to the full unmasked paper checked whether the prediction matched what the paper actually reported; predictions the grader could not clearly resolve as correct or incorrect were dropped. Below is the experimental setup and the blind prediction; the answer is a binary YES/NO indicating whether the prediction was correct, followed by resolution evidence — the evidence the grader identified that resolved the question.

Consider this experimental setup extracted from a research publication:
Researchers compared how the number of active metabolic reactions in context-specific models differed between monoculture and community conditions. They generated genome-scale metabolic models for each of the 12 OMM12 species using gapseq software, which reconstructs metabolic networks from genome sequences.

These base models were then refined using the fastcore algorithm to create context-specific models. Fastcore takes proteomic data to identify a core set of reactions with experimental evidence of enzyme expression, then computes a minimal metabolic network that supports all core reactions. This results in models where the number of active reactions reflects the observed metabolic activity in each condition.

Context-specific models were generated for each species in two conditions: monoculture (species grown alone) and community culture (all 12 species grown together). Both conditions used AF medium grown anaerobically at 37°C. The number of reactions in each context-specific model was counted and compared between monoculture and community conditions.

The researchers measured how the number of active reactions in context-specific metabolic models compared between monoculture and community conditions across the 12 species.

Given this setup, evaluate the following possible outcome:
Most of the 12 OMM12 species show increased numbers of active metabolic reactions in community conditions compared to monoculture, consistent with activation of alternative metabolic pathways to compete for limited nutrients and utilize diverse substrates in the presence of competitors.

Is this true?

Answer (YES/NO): NO